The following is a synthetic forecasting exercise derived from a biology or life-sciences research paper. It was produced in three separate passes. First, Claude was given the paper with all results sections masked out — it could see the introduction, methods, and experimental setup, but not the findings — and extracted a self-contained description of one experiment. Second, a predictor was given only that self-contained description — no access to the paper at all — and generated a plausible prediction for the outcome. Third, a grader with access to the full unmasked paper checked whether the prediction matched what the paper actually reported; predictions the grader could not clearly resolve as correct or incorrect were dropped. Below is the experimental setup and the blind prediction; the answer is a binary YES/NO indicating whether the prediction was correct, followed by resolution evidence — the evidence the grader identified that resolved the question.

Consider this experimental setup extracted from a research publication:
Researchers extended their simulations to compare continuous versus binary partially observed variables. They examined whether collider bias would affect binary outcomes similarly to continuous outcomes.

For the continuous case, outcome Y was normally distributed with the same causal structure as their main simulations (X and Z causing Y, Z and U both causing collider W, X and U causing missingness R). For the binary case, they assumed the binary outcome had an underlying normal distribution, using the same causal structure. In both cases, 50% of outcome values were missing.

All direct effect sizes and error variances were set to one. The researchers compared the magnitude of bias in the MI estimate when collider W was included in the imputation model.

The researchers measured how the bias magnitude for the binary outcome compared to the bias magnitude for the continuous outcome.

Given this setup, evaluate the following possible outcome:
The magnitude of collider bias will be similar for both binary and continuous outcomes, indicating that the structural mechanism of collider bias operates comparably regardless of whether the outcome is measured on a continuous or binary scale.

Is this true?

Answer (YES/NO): YES